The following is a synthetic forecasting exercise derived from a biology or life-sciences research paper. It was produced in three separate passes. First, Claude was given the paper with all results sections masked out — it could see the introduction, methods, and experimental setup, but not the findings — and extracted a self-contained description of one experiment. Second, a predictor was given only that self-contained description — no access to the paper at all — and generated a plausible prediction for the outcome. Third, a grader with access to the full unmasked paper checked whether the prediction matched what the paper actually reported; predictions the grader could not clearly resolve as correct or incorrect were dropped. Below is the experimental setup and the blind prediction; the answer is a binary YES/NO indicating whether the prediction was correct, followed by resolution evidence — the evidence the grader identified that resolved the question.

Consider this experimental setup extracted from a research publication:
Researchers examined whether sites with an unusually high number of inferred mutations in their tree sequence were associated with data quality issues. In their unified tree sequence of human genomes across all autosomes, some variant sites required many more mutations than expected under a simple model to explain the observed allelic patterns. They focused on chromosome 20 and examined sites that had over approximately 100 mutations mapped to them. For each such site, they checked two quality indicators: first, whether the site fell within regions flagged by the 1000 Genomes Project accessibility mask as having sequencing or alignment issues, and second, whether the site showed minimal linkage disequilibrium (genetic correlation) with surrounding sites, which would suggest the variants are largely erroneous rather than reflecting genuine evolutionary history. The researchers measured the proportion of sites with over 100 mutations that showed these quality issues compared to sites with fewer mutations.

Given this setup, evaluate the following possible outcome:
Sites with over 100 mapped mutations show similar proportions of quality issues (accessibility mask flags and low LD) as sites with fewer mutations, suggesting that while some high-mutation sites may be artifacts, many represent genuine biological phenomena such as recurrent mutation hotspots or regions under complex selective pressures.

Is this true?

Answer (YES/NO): NO